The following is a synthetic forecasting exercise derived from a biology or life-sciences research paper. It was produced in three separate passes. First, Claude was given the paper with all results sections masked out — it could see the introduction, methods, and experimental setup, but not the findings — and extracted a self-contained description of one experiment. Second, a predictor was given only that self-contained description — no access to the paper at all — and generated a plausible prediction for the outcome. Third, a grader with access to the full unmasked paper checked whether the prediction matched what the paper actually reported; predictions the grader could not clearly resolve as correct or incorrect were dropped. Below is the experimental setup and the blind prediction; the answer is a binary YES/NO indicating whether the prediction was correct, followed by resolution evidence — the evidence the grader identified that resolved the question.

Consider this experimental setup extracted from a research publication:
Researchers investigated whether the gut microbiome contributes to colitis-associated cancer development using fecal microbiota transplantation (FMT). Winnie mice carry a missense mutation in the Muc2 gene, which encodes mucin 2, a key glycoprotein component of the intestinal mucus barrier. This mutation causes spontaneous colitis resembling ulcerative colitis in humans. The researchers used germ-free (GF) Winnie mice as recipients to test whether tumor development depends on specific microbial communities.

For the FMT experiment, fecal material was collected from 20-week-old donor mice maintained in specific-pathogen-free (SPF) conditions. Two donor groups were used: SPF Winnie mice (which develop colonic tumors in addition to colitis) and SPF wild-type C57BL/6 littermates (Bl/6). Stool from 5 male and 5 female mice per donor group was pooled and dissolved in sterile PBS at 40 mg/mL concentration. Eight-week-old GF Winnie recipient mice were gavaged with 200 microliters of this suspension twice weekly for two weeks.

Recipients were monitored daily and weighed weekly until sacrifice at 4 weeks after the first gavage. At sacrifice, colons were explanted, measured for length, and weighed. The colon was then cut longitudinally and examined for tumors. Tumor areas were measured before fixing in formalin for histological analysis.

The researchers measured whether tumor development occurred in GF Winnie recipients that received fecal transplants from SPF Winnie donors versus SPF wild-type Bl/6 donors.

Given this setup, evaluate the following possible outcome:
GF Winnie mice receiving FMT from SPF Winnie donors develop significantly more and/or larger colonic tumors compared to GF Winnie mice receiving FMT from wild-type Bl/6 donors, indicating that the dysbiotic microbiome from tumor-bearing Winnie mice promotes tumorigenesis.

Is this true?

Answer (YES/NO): YES